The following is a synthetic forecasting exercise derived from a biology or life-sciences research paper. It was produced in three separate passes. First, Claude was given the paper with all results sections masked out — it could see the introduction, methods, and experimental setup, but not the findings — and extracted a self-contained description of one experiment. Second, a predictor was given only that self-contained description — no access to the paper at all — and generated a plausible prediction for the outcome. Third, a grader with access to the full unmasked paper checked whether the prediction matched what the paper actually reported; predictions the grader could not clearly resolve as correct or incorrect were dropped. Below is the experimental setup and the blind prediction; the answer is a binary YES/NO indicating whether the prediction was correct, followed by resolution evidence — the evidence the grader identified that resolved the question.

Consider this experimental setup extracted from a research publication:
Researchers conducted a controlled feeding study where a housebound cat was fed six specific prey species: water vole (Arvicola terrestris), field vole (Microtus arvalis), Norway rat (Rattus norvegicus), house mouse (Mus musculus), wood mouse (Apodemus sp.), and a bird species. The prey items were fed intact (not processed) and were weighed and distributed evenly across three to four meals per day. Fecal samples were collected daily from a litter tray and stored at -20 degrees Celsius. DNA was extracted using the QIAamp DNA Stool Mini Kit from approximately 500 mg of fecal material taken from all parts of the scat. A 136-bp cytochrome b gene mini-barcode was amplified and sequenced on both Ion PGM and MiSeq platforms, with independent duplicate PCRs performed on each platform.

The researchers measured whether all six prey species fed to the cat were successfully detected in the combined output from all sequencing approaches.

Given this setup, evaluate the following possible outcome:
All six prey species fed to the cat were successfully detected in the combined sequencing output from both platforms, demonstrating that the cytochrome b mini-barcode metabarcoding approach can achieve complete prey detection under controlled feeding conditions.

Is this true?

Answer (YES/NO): NO